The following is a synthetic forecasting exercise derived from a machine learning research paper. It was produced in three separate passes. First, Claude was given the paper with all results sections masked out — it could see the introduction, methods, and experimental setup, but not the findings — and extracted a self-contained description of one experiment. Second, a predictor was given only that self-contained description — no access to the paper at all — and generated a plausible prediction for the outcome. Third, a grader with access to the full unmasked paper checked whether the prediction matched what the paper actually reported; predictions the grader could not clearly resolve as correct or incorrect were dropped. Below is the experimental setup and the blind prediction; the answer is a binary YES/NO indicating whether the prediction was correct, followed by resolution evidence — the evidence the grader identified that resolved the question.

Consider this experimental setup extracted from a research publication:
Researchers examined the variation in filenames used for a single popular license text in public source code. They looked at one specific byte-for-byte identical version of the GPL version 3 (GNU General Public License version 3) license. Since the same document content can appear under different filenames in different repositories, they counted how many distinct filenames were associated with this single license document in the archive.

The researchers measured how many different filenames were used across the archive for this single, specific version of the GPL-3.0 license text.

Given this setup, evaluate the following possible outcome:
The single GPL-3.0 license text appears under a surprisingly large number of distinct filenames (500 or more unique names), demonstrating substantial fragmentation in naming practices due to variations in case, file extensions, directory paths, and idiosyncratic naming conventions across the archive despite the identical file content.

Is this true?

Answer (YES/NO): YES